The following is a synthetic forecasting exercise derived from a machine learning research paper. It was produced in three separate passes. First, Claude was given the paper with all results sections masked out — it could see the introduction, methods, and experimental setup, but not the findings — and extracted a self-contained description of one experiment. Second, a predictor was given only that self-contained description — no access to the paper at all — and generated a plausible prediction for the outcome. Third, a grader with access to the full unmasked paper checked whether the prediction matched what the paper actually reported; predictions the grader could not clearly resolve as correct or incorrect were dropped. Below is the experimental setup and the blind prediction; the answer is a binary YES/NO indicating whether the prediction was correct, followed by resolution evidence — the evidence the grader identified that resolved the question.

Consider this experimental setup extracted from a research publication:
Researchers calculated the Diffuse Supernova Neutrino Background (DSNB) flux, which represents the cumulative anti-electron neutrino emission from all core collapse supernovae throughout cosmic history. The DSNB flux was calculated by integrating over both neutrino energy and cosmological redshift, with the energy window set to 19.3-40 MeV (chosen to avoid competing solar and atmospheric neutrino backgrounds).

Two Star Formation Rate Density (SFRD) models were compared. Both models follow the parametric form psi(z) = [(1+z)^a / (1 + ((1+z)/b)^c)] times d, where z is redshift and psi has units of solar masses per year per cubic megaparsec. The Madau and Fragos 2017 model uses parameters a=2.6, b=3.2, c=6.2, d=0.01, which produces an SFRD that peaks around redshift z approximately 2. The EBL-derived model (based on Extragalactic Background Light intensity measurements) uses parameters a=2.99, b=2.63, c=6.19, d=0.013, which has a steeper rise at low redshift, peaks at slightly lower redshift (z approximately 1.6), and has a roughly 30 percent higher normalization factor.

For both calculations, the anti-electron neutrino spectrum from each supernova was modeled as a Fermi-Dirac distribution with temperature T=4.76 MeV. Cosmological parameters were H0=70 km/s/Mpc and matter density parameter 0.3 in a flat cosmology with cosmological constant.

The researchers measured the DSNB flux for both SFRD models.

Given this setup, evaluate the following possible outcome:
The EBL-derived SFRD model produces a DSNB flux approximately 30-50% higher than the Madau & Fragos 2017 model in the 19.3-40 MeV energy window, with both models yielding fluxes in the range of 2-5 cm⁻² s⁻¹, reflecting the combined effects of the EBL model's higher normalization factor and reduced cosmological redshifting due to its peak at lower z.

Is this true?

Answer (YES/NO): NO